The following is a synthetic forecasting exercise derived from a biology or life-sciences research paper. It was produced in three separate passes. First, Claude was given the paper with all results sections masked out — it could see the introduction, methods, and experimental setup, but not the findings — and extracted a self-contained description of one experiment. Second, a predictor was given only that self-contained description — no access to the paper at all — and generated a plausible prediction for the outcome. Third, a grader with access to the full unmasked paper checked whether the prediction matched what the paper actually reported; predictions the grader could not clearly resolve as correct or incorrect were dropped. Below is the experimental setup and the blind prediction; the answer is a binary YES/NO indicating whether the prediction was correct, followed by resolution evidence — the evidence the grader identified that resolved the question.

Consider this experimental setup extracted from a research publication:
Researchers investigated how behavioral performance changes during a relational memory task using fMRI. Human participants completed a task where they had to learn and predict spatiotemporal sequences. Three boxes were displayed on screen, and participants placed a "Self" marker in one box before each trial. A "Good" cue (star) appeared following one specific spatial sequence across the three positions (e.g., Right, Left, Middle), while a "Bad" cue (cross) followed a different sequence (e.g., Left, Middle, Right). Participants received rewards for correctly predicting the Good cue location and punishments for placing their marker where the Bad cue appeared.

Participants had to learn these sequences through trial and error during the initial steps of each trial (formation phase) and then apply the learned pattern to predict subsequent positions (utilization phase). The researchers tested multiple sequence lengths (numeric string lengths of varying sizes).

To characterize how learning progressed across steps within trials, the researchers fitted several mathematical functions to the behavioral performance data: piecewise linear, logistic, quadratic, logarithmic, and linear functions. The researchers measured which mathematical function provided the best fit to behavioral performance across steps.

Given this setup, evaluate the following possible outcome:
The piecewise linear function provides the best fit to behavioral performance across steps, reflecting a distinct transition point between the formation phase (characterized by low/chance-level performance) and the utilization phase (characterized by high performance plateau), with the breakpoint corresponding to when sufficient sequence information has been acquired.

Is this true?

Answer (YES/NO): YES